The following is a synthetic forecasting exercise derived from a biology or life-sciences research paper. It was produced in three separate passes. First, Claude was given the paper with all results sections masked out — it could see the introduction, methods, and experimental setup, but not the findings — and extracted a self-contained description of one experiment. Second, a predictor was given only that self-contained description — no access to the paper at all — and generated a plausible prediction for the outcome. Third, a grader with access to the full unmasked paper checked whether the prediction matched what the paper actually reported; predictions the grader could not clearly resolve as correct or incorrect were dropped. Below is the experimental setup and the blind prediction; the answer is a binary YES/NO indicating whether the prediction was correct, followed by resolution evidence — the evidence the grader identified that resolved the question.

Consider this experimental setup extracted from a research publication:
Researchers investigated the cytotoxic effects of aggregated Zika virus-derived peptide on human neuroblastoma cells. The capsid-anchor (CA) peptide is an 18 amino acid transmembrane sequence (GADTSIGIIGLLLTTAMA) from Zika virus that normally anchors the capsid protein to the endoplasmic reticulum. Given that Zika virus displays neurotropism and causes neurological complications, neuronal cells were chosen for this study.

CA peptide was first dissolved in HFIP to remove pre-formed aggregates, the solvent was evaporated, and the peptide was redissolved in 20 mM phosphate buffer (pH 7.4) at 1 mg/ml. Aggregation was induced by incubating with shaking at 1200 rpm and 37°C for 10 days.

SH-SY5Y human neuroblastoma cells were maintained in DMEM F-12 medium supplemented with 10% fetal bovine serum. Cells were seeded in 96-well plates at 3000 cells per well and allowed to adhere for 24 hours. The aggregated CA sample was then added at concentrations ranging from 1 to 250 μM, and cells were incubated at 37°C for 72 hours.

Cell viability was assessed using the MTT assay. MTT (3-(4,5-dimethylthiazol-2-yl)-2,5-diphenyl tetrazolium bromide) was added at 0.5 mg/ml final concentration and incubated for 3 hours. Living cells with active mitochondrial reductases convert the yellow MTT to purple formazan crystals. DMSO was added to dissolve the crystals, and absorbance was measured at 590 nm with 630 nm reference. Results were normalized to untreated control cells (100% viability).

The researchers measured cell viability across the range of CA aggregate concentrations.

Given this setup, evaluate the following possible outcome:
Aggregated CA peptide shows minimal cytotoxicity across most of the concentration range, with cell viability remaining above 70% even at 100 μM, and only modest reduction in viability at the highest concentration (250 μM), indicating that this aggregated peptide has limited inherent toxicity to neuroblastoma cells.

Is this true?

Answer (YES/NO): NO